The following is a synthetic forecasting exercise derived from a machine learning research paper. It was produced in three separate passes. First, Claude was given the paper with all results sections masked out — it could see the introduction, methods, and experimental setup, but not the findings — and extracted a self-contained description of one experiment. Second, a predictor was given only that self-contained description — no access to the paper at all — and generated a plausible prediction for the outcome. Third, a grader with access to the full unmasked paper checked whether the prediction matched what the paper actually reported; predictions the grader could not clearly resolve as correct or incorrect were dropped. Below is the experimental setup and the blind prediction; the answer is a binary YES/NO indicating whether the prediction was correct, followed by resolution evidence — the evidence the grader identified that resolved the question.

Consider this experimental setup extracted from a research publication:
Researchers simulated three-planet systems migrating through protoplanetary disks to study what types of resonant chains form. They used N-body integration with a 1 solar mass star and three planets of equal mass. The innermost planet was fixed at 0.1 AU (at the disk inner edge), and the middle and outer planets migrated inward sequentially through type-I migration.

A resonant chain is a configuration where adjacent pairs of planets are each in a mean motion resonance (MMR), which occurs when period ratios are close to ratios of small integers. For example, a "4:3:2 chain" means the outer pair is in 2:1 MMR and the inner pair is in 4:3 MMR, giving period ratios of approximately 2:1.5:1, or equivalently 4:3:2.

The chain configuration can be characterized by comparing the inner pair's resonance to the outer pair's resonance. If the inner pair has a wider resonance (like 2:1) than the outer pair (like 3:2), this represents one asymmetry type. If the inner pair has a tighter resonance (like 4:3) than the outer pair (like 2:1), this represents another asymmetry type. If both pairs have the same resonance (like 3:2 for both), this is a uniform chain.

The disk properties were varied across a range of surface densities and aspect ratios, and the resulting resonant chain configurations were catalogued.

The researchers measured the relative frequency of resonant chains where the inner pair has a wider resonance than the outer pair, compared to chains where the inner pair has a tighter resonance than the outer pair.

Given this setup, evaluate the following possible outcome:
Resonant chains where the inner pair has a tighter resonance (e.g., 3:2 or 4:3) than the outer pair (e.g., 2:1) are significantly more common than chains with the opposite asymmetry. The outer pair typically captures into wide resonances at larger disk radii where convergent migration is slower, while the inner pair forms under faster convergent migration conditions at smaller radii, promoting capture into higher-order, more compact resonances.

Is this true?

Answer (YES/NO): YES